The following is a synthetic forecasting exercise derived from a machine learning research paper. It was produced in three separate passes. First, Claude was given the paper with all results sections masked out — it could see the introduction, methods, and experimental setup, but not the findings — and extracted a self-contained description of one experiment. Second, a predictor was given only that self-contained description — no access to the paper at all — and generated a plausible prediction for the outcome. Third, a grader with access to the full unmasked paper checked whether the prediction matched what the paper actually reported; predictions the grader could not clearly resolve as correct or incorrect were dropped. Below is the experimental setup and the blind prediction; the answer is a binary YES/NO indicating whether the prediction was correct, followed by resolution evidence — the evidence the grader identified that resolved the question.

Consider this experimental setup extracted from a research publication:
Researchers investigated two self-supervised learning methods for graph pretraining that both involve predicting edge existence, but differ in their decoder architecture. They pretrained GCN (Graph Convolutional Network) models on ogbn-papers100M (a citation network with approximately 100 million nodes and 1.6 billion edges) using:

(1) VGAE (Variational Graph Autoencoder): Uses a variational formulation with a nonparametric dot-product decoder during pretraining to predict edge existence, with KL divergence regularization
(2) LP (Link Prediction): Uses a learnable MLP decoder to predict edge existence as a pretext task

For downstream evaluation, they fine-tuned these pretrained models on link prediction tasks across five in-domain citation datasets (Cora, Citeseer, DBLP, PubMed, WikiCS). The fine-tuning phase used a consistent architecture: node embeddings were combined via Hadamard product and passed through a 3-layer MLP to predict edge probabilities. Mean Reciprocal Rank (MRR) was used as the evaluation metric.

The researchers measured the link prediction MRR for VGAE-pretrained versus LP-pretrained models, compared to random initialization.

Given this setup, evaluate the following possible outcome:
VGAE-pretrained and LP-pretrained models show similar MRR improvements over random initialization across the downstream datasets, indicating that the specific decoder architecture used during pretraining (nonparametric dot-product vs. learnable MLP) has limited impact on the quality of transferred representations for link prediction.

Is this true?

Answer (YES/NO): NO